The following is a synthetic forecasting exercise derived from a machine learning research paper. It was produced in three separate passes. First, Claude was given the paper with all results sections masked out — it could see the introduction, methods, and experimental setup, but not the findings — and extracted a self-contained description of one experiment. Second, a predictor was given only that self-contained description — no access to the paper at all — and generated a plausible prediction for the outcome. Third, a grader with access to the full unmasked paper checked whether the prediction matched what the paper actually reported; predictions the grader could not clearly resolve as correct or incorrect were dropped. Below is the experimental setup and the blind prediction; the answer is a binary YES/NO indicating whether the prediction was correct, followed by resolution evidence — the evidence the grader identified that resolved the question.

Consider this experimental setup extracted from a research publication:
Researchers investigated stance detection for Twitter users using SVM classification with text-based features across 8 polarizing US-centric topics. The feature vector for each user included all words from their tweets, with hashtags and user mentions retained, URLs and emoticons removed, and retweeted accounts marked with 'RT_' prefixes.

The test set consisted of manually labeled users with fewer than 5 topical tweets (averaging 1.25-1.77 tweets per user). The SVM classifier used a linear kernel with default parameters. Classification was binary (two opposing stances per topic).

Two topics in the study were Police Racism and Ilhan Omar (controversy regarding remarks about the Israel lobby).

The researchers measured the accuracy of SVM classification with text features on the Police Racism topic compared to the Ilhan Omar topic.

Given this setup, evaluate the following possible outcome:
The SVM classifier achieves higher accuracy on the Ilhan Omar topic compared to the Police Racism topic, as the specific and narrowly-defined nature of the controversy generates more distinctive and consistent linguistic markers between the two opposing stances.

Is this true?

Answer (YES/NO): NO